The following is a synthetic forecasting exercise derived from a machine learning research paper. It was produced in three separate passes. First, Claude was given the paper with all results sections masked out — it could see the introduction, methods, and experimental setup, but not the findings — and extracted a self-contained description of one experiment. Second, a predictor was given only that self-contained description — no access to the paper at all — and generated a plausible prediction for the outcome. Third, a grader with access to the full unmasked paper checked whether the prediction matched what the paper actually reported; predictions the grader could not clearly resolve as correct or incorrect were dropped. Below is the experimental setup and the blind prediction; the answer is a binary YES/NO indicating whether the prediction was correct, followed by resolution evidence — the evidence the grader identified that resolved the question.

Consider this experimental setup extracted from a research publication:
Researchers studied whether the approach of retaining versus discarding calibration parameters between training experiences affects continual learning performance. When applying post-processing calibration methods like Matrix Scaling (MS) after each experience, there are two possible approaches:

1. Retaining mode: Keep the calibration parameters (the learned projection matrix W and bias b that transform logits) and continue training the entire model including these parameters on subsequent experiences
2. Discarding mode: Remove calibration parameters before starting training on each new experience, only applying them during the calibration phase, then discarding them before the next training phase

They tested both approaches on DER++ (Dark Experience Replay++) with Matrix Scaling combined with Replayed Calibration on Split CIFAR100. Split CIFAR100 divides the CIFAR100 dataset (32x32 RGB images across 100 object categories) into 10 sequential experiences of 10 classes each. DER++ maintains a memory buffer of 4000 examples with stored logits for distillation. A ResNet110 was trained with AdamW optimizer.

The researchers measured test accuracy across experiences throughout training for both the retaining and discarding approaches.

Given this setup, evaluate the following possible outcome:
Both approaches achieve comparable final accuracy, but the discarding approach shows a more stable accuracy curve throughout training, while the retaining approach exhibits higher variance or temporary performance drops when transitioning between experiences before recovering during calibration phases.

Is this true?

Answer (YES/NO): NO